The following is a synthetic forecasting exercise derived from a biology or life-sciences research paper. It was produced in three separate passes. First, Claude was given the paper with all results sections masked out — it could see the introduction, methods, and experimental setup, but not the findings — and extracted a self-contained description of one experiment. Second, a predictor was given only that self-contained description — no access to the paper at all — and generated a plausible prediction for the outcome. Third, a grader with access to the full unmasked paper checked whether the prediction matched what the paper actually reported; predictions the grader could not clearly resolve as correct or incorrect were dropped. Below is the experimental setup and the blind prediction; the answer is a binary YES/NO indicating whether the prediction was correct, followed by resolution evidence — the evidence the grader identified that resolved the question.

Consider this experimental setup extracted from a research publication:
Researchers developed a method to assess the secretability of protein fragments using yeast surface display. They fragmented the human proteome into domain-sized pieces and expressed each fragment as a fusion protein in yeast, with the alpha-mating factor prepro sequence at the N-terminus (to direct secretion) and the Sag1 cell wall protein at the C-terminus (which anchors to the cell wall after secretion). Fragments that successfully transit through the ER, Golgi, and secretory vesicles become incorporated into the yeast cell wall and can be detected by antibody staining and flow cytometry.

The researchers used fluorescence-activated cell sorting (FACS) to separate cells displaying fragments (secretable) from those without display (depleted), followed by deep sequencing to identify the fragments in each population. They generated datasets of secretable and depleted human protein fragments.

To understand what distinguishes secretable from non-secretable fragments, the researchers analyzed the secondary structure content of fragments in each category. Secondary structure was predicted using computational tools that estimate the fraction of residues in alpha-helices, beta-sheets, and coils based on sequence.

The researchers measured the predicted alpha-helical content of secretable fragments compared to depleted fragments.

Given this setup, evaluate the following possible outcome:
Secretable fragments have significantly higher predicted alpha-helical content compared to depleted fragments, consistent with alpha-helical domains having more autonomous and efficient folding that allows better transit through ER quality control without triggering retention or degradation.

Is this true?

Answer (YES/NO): NO